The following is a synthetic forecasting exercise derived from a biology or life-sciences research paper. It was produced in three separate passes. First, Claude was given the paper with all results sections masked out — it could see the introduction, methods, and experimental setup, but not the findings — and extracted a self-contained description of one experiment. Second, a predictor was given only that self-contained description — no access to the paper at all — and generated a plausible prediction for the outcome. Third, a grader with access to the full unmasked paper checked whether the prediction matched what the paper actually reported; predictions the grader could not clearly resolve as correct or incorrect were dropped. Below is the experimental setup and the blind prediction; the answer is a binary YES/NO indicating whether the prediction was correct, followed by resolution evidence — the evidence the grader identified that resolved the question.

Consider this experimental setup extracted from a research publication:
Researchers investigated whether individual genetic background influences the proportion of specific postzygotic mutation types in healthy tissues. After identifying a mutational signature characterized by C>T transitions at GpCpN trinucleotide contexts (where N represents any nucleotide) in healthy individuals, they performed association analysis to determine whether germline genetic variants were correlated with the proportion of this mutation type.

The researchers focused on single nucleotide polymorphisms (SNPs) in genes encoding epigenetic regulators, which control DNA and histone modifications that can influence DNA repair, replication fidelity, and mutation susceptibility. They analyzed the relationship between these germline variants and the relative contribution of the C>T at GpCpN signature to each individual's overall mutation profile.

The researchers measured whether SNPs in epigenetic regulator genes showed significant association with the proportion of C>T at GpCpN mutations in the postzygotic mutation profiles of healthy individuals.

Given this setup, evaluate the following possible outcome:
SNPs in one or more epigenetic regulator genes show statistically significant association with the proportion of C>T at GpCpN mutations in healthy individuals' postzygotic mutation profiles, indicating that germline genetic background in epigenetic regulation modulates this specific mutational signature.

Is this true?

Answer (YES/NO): NO